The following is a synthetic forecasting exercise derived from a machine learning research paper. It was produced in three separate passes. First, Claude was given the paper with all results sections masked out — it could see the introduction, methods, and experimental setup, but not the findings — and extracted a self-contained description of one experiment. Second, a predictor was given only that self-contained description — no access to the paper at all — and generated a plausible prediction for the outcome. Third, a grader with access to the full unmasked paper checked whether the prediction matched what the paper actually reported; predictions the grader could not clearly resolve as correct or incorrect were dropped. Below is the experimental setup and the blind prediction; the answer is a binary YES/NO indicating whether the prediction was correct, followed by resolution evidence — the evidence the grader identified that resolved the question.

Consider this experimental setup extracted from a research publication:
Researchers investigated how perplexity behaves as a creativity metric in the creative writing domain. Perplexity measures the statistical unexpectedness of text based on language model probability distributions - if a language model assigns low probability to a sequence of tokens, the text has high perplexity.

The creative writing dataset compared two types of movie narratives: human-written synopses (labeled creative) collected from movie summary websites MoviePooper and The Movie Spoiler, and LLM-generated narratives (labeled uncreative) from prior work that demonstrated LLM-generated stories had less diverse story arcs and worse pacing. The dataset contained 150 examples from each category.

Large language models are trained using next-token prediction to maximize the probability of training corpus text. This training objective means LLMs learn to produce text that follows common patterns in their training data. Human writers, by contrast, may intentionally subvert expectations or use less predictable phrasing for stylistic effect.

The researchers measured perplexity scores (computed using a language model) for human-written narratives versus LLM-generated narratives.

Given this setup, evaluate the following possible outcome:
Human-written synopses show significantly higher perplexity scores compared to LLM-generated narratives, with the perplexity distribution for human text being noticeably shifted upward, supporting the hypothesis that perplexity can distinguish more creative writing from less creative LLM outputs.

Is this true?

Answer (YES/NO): NO